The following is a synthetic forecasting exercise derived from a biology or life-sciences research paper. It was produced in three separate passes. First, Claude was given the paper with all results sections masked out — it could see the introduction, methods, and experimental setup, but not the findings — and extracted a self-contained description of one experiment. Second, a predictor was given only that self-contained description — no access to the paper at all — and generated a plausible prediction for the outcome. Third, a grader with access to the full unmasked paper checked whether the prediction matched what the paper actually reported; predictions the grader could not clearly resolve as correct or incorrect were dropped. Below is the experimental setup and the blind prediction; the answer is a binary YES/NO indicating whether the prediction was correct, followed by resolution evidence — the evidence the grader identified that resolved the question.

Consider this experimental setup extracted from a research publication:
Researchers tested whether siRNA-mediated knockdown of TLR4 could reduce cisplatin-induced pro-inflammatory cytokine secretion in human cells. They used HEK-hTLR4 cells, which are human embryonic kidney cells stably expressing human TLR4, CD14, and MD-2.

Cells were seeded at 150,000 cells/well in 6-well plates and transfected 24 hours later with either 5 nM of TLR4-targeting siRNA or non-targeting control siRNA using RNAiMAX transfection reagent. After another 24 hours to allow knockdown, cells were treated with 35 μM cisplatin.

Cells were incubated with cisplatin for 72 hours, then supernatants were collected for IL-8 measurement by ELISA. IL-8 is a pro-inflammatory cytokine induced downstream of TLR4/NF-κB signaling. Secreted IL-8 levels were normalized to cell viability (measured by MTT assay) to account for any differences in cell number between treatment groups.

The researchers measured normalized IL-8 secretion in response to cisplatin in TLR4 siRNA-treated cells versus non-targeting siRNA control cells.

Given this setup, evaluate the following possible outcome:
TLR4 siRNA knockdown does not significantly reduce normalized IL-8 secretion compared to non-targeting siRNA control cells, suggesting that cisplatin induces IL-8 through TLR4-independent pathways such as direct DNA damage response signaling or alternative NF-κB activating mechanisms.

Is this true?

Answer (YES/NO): NO